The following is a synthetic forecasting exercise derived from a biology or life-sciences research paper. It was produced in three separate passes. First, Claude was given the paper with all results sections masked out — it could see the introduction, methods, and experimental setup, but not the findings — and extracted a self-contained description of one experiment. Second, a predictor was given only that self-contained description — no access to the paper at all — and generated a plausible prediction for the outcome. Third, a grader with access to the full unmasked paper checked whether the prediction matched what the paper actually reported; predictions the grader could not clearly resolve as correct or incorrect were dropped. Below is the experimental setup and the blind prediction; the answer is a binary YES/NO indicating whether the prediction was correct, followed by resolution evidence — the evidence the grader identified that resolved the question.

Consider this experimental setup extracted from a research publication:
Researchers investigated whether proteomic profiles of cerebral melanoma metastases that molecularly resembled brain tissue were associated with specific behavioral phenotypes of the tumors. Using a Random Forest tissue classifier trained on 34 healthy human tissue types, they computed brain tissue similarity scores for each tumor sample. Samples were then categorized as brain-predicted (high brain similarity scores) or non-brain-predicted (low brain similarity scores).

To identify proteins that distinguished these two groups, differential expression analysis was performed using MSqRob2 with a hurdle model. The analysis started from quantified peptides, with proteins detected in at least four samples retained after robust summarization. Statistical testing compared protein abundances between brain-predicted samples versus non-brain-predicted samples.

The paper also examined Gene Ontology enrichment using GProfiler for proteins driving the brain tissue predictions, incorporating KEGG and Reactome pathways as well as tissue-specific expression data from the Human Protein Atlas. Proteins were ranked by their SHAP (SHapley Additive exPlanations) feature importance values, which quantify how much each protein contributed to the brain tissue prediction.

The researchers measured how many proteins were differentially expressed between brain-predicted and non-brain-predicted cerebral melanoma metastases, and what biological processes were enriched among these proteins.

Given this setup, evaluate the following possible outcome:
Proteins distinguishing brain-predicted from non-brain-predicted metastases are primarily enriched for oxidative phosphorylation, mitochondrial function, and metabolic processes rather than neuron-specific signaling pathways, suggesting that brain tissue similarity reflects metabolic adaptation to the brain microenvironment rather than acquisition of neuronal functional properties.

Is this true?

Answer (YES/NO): NO